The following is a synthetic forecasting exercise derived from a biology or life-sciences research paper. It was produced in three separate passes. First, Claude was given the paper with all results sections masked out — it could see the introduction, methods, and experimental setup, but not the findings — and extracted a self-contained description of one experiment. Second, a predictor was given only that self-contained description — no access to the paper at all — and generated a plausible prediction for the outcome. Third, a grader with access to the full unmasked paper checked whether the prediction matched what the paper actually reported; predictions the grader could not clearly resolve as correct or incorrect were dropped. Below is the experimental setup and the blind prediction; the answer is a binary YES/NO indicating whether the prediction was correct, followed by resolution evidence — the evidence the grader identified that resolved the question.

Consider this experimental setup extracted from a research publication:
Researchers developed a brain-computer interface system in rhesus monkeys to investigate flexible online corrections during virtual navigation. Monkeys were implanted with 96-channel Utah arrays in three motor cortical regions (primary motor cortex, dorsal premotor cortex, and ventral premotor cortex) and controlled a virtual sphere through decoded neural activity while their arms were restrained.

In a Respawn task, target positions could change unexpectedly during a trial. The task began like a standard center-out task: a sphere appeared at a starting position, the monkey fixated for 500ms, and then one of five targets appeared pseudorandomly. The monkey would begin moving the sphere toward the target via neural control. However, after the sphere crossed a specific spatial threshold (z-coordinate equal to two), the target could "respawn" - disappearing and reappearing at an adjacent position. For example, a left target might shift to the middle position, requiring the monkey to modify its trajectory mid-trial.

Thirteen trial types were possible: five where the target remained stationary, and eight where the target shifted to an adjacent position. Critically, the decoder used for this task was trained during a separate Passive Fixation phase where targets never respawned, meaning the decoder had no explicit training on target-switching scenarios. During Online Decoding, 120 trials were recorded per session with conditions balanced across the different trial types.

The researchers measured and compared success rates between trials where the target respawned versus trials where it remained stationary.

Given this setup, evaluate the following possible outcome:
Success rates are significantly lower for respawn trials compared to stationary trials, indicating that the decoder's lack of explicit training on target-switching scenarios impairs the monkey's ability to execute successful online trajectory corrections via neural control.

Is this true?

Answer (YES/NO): NO